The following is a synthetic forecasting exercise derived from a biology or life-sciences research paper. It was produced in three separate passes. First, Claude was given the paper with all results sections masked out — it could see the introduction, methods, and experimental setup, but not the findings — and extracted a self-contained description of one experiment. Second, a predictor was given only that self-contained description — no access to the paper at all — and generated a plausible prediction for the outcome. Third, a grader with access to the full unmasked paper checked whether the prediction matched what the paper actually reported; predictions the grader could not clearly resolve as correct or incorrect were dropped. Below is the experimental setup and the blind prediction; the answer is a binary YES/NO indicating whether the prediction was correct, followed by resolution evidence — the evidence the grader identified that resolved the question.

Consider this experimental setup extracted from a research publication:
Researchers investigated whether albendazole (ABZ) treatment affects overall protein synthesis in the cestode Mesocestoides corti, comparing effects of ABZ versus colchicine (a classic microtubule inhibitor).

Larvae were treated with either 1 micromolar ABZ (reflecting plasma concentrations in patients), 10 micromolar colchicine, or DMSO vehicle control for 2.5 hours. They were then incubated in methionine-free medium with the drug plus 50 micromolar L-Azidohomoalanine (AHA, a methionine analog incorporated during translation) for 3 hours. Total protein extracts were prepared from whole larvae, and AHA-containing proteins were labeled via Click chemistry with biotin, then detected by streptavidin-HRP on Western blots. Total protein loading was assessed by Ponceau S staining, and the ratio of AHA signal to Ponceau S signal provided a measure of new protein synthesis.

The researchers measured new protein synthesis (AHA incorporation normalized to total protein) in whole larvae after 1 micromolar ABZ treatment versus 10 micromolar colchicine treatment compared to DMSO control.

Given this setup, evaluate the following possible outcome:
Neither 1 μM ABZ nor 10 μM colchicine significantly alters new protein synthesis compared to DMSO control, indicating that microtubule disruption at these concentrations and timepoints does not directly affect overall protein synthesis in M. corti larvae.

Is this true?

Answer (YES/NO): NO